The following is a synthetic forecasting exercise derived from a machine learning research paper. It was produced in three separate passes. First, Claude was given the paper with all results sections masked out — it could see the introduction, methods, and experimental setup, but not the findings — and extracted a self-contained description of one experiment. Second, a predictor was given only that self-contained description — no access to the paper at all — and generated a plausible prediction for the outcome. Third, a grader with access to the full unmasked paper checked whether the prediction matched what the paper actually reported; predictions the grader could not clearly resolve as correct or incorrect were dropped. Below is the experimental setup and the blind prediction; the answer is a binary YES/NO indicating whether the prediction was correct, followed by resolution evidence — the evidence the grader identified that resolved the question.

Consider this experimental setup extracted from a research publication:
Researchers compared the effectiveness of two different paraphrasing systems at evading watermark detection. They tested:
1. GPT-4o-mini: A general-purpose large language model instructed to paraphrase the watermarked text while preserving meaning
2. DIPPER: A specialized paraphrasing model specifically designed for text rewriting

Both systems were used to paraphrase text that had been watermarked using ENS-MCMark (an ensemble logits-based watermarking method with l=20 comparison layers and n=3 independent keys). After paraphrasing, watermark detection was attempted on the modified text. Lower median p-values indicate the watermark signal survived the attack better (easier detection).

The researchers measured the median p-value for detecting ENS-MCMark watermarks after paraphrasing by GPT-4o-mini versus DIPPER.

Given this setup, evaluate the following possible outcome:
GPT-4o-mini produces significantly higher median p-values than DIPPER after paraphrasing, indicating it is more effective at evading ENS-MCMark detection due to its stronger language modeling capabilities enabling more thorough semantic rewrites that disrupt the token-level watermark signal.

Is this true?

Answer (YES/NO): NO